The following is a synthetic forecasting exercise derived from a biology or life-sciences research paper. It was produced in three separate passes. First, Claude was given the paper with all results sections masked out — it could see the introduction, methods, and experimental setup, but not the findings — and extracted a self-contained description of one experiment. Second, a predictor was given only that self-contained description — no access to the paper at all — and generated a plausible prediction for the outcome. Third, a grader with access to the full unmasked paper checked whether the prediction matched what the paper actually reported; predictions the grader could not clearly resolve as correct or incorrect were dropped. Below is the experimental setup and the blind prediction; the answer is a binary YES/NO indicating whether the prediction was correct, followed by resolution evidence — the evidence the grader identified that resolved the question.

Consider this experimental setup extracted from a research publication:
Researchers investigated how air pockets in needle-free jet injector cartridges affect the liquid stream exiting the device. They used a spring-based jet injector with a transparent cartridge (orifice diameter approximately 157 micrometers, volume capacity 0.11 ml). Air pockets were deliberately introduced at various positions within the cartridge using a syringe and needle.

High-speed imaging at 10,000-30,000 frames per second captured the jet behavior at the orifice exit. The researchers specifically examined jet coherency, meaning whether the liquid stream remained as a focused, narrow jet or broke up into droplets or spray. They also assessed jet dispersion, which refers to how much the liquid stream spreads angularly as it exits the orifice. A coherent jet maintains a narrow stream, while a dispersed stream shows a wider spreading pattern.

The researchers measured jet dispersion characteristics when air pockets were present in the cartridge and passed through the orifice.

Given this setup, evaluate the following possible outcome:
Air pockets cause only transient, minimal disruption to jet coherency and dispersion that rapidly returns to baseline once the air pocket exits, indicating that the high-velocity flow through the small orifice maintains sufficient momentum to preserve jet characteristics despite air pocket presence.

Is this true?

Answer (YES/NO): NO